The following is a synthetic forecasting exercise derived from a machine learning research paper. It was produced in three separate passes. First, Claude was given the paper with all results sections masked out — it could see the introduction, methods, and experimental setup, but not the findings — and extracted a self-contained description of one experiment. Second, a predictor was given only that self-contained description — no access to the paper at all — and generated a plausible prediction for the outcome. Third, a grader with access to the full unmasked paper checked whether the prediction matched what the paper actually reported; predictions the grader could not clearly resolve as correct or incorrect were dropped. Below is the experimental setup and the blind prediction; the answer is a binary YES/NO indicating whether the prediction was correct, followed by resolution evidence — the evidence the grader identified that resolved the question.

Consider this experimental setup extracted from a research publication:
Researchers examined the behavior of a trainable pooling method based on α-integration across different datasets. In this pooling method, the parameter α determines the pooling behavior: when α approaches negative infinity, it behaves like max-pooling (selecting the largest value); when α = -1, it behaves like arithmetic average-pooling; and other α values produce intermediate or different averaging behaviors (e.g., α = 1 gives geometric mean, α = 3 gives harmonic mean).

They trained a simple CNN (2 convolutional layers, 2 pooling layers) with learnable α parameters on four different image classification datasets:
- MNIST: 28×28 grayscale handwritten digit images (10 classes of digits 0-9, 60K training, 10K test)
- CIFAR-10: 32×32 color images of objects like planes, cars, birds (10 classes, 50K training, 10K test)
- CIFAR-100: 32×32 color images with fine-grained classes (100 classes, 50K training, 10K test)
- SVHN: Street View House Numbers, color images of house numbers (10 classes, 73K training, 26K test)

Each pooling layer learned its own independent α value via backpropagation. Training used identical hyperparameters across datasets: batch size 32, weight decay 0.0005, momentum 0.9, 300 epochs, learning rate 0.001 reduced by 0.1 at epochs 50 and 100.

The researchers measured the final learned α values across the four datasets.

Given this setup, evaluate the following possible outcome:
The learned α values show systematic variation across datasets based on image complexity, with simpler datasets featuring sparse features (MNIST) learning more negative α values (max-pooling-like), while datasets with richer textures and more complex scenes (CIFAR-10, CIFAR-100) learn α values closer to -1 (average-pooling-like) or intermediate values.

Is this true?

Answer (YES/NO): NO